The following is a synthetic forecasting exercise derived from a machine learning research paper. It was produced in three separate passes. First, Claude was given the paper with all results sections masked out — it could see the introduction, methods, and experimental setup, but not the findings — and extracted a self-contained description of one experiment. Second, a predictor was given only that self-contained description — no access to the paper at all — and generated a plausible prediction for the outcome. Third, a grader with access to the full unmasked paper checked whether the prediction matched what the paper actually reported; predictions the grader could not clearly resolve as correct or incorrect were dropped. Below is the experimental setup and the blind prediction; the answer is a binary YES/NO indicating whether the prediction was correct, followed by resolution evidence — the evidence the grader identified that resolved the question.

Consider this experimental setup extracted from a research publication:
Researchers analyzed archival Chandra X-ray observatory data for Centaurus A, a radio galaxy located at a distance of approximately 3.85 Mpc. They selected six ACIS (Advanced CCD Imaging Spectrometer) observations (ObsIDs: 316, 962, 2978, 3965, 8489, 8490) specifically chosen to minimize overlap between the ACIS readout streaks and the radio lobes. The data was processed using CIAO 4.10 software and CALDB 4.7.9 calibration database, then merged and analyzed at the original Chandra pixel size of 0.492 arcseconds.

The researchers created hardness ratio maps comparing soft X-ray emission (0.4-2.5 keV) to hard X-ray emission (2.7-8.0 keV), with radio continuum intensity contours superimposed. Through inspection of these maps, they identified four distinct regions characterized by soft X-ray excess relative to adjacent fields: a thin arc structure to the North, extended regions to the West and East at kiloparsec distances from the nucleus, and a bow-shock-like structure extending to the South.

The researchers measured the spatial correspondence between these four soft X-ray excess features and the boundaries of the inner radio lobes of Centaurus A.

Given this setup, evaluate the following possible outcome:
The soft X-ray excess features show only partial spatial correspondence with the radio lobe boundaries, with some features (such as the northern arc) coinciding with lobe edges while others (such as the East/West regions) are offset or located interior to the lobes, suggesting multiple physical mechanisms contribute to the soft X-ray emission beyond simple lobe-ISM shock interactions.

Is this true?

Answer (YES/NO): NO